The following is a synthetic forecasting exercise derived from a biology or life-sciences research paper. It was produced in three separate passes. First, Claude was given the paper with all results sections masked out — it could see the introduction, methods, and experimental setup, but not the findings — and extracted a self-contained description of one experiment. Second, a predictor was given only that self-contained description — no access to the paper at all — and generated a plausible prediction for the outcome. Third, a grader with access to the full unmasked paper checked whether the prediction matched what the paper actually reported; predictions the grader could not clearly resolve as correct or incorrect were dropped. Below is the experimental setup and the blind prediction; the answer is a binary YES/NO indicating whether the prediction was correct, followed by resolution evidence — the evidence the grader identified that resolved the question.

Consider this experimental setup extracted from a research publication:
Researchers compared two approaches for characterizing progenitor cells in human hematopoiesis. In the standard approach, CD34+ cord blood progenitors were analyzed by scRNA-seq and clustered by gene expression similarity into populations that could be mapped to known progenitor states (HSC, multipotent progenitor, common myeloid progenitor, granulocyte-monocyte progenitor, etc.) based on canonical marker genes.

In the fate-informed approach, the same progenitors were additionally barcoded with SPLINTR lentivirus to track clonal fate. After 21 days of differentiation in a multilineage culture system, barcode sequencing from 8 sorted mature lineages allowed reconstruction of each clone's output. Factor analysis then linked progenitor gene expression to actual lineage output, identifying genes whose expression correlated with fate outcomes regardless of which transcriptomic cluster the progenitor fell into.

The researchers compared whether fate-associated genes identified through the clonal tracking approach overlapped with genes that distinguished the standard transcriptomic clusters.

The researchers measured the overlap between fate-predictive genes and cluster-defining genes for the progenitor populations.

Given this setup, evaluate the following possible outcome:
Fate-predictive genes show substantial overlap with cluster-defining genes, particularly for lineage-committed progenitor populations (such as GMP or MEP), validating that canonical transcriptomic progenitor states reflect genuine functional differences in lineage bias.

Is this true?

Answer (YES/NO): NO